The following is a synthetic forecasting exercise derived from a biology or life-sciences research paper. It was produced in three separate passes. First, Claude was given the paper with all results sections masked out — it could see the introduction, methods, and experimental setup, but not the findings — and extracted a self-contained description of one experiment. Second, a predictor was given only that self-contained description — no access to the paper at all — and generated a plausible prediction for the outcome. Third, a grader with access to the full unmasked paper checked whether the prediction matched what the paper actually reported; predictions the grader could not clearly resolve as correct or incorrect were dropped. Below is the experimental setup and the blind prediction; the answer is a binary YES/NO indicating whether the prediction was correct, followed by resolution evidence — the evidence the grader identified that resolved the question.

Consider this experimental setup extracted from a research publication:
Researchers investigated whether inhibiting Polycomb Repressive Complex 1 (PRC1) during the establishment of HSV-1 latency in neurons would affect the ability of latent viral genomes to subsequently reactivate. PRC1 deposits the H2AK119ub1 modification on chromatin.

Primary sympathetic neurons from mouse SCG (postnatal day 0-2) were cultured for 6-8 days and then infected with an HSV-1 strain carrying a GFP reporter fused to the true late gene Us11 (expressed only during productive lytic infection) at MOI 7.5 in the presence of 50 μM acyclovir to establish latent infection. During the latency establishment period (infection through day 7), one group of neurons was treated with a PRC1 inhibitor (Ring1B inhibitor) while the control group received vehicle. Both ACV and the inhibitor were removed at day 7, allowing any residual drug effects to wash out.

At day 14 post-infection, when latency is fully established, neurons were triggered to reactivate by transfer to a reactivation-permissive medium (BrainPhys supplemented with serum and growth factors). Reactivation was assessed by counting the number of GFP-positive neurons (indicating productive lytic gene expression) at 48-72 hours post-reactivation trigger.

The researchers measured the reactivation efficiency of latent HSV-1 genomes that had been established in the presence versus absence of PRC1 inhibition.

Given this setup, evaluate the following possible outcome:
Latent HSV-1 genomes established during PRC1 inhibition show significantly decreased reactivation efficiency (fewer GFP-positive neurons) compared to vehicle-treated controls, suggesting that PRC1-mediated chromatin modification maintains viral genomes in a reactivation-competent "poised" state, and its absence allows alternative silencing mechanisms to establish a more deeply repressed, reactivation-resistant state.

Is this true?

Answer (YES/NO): YES